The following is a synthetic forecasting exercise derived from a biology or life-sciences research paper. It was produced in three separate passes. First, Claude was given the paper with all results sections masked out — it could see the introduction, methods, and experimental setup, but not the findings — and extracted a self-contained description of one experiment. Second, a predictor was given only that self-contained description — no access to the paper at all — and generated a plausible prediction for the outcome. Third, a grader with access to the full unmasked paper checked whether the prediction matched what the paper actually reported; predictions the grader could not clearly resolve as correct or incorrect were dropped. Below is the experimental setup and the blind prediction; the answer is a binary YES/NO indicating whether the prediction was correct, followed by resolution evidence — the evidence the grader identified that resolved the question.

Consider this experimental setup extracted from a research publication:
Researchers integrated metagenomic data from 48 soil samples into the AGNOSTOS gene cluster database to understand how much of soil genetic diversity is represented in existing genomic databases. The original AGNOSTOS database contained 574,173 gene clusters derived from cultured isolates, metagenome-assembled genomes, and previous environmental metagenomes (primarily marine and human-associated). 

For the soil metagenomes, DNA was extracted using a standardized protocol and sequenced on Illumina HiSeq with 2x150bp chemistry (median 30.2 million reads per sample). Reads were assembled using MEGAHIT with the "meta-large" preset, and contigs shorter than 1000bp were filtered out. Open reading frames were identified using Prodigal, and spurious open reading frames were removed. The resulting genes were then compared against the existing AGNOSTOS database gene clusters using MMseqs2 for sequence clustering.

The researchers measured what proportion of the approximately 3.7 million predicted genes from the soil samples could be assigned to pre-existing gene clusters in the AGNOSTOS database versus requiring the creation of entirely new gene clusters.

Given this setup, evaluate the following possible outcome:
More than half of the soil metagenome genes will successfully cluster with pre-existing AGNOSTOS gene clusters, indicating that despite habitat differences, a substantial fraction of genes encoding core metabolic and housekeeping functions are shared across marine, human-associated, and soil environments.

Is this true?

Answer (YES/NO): YES